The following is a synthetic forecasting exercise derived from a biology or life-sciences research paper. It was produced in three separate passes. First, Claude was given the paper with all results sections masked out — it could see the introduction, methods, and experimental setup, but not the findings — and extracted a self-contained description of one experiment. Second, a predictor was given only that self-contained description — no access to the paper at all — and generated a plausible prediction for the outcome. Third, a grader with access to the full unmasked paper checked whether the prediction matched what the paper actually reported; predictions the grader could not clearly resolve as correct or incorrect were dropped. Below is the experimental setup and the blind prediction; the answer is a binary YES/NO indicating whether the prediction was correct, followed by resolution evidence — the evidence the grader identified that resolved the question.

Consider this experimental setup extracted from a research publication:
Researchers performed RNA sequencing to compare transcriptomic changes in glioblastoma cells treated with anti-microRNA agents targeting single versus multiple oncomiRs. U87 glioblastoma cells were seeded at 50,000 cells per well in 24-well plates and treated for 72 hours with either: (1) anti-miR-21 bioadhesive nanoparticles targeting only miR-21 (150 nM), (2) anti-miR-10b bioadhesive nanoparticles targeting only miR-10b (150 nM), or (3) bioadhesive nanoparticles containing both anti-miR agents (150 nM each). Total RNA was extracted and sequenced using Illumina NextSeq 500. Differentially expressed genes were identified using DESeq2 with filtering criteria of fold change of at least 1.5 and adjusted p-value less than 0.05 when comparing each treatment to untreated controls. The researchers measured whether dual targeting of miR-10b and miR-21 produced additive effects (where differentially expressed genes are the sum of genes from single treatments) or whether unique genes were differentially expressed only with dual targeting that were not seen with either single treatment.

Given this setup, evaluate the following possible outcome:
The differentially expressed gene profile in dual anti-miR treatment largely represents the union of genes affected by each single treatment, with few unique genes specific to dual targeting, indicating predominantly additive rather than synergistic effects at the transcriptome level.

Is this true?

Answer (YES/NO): NO